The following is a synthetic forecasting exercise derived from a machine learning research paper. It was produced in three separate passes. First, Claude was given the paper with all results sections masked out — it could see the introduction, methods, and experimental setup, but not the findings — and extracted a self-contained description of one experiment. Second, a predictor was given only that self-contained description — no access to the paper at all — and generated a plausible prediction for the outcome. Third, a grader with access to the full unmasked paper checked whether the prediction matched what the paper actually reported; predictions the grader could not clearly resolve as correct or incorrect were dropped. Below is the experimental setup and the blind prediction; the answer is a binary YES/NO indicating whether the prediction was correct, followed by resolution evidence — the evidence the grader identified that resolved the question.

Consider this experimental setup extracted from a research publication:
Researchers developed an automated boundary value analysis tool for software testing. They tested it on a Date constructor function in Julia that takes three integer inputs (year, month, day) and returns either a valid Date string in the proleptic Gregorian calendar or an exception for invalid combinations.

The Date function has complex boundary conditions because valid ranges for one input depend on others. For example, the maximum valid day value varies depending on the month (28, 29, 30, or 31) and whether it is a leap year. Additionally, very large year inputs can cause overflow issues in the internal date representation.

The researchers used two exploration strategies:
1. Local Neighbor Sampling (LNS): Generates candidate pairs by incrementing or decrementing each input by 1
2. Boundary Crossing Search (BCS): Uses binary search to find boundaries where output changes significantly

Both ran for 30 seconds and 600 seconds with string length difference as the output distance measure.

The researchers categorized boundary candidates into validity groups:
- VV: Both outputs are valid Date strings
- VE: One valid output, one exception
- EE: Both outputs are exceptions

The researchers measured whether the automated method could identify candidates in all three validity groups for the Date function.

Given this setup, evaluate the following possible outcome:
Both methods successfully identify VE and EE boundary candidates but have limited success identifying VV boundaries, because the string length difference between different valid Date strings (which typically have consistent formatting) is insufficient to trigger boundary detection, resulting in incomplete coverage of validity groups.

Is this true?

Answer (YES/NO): NO